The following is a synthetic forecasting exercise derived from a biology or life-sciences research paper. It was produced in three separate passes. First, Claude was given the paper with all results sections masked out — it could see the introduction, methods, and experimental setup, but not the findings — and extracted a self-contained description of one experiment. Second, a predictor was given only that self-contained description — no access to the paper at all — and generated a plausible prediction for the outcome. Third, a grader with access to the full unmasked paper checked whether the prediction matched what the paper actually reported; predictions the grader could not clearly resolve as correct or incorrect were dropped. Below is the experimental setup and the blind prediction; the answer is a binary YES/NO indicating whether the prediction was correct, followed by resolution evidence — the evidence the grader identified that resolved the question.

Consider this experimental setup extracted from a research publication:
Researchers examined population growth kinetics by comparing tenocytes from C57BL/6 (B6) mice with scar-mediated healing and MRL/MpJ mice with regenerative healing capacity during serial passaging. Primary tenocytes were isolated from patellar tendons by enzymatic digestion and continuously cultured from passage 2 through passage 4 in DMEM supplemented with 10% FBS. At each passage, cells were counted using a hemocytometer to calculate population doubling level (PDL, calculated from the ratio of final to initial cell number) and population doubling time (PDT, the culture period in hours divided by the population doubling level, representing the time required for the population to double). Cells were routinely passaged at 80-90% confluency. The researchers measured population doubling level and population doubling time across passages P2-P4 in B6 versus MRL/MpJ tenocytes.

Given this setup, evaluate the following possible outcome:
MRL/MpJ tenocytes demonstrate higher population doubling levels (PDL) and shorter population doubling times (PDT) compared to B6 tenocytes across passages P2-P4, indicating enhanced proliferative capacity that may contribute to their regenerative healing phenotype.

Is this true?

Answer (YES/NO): YES